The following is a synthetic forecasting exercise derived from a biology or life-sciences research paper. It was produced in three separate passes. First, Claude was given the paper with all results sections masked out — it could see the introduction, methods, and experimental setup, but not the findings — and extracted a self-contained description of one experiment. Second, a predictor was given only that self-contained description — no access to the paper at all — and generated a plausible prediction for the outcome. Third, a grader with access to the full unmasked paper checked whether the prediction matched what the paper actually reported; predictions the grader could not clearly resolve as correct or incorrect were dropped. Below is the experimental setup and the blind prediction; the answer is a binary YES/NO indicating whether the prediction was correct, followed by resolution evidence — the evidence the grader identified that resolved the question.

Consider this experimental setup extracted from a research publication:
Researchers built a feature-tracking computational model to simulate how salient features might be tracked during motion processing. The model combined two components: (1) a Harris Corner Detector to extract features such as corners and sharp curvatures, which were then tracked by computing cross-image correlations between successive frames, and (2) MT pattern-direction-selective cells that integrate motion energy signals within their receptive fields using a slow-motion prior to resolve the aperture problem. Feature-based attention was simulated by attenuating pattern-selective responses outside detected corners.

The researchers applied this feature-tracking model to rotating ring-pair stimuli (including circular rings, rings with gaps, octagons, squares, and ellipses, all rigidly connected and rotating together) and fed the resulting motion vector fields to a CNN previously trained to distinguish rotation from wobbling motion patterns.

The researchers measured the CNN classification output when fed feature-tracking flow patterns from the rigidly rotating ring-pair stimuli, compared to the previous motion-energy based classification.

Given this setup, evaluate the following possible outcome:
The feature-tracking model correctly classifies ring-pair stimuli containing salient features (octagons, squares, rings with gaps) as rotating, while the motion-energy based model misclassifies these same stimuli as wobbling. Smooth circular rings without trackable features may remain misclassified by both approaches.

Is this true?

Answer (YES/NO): NO